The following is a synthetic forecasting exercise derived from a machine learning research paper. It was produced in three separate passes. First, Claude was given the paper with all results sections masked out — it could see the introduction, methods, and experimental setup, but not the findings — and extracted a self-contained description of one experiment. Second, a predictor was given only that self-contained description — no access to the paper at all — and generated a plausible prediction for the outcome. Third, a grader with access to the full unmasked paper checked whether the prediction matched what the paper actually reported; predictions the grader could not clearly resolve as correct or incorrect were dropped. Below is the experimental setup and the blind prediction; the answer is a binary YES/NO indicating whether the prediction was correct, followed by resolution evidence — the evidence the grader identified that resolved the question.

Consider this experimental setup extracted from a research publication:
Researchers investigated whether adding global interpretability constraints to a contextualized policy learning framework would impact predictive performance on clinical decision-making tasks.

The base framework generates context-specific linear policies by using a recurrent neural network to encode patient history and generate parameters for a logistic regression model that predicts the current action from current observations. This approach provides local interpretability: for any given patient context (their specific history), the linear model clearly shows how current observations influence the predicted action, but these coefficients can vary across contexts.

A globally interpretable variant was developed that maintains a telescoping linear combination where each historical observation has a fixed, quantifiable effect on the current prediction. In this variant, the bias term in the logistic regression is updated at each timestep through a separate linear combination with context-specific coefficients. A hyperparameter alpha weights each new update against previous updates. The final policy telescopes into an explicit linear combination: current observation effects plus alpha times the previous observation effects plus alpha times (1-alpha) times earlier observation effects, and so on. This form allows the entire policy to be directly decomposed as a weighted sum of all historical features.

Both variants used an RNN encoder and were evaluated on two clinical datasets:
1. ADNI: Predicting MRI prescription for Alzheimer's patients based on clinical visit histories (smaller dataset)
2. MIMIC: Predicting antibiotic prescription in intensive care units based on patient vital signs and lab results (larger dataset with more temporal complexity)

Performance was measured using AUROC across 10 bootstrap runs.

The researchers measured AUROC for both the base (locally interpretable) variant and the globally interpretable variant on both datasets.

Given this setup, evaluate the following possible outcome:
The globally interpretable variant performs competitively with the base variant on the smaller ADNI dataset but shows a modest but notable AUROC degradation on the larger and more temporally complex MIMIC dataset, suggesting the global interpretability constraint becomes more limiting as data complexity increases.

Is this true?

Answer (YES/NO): YES